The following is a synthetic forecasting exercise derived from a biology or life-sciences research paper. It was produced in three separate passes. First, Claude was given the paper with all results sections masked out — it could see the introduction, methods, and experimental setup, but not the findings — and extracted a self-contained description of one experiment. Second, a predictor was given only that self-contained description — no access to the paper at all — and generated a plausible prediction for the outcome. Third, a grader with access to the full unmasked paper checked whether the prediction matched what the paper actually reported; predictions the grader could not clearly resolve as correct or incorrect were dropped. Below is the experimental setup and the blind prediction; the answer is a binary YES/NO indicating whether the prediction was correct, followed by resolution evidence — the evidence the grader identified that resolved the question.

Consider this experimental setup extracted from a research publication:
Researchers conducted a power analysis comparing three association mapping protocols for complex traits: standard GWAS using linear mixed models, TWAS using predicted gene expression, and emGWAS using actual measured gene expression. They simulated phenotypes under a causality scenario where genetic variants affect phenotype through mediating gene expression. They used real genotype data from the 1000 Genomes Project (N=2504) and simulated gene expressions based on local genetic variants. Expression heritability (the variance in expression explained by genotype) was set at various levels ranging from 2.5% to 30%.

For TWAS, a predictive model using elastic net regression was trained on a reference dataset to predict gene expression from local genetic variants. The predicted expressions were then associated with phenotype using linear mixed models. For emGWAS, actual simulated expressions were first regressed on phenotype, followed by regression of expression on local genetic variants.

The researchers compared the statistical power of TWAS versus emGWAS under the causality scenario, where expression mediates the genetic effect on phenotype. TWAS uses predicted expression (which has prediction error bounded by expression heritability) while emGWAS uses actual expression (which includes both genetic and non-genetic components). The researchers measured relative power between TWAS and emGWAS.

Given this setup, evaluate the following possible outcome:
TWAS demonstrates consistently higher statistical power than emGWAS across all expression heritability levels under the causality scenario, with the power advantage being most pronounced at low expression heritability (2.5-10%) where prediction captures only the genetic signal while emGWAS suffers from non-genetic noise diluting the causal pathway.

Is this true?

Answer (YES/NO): NO